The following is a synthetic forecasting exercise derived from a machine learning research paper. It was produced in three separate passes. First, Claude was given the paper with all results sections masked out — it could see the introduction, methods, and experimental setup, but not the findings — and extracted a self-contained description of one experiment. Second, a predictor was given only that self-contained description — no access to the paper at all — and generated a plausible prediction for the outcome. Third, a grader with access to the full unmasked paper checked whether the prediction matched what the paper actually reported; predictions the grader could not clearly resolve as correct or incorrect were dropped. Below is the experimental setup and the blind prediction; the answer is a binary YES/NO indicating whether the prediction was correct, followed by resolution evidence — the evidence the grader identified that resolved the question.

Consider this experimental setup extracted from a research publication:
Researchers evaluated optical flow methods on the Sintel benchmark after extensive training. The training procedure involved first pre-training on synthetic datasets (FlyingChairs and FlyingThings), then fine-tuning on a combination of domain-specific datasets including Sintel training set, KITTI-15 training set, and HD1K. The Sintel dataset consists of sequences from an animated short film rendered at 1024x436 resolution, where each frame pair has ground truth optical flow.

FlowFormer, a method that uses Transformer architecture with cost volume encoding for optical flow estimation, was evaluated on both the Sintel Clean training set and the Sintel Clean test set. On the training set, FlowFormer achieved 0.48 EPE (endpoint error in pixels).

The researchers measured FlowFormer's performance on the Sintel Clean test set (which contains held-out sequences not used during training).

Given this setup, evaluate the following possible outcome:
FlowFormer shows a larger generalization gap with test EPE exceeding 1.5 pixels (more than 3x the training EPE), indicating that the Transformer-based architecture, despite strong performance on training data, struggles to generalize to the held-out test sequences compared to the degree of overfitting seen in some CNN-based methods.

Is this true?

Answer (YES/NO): NO